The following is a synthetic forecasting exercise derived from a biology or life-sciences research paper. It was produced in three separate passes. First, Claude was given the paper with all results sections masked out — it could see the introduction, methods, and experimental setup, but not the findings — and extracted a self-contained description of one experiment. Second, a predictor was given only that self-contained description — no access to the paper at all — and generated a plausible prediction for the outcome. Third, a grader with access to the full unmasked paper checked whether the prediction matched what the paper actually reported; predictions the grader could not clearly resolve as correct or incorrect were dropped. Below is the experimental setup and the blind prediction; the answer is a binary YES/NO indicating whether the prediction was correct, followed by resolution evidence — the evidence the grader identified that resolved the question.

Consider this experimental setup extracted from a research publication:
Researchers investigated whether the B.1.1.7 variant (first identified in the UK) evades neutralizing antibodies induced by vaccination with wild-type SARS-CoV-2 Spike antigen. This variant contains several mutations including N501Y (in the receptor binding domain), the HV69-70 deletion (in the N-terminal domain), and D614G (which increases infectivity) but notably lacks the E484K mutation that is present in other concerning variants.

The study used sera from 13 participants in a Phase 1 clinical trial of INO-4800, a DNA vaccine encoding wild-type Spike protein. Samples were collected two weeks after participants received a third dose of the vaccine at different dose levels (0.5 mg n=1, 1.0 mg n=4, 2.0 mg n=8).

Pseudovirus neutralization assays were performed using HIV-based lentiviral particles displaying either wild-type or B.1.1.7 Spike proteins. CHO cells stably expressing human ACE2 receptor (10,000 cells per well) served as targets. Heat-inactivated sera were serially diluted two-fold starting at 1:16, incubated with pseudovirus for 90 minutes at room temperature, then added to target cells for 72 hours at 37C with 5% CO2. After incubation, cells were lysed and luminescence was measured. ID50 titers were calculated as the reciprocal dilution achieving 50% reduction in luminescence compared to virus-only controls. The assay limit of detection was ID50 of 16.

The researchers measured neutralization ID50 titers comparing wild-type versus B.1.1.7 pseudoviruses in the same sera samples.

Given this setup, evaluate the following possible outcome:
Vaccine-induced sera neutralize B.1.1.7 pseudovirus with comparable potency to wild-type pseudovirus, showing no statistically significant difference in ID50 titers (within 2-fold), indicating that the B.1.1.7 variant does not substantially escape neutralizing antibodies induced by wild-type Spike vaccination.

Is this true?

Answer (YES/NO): NO